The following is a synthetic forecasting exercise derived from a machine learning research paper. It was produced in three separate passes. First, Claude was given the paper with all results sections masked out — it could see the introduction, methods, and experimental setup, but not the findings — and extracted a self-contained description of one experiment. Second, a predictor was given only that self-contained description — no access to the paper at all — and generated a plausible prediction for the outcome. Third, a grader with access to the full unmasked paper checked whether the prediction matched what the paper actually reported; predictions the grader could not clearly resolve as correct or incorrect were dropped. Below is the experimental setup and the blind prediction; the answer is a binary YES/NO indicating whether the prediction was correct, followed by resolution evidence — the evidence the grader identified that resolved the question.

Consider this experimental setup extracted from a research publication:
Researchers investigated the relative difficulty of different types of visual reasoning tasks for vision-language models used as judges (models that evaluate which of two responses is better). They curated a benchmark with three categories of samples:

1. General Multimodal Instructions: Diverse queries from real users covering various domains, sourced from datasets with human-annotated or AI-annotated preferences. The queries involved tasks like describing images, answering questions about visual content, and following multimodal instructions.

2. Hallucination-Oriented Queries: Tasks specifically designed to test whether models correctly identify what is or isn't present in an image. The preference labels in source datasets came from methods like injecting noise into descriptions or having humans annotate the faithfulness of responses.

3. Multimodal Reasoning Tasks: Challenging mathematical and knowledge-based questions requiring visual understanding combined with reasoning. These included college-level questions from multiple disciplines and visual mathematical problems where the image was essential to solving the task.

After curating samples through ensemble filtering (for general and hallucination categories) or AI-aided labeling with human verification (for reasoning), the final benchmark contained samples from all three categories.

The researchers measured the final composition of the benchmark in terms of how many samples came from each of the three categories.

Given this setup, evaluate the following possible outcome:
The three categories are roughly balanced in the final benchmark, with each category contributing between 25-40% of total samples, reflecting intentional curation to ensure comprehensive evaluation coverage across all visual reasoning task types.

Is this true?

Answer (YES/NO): NO